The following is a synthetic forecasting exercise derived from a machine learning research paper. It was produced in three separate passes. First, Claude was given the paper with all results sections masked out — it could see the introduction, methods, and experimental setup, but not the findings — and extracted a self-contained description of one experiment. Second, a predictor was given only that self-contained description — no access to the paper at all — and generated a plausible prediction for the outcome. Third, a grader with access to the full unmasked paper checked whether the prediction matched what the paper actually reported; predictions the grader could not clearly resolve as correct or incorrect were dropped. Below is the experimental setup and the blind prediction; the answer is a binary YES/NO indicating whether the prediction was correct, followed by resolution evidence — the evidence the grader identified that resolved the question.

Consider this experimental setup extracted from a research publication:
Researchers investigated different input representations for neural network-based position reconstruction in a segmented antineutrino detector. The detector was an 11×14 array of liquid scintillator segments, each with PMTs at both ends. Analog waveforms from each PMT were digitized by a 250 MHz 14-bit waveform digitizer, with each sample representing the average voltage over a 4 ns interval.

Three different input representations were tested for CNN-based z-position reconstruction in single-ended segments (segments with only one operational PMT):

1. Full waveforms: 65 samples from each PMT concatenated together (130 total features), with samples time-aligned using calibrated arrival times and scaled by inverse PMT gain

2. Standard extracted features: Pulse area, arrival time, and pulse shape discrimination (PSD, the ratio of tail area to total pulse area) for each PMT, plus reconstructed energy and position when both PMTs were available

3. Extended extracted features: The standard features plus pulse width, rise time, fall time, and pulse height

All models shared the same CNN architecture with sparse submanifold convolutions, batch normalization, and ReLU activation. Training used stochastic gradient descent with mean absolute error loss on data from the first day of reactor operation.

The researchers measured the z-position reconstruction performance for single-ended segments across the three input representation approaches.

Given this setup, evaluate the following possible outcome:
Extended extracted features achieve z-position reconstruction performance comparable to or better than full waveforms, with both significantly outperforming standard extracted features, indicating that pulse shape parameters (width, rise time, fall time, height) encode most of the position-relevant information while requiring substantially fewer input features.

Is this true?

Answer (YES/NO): NO